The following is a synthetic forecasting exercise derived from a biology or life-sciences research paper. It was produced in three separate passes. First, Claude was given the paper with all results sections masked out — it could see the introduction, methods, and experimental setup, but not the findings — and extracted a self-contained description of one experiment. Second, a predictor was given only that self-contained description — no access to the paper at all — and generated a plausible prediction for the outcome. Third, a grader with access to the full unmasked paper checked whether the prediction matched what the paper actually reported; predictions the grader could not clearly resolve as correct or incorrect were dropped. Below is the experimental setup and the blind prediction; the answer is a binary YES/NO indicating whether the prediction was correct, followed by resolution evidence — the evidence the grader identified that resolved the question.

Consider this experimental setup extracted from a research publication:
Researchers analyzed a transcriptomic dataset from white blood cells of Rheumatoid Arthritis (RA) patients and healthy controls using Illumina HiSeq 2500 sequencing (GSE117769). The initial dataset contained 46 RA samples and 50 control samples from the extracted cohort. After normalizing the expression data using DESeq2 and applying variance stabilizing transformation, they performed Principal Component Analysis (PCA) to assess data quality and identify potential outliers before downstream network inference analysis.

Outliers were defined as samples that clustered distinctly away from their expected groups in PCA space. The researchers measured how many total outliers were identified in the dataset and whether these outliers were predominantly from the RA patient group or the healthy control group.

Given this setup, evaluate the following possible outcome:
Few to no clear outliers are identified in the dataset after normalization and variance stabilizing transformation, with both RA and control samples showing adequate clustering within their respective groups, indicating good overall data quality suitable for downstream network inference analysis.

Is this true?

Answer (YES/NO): NO